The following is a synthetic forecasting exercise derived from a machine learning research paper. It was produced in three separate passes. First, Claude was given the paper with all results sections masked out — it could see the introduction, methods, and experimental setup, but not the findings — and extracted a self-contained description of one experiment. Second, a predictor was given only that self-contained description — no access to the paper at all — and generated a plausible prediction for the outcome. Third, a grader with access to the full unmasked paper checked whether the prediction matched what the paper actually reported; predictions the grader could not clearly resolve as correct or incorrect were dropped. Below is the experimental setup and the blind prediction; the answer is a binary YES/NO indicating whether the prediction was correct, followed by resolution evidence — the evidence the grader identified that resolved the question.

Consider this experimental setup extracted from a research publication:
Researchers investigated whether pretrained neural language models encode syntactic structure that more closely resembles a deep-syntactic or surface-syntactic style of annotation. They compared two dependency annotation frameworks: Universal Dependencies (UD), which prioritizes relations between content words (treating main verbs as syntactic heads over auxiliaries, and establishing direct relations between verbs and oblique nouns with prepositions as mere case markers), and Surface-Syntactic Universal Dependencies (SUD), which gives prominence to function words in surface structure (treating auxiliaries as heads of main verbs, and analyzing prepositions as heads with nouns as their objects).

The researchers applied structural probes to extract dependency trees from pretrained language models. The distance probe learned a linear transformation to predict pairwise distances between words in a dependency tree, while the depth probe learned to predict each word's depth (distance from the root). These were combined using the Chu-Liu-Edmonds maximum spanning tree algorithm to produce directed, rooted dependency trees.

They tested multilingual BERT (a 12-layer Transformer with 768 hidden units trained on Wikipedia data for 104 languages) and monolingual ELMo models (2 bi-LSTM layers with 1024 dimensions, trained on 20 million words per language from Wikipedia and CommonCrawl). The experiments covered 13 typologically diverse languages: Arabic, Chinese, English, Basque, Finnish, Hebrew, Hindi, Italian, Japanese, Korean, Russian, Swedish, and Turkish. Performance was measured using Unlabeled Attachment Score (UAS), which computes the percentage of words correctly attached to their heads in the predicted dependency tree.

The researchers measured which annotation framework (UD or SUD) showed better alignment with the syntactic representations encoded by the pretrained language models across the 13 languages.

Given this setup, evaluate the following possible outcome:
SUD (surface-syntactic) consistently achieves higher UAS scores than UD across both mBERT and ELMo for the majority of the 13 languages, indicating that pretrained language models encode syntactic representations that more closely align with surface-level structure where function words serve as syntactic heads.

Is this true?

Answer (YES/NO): NO